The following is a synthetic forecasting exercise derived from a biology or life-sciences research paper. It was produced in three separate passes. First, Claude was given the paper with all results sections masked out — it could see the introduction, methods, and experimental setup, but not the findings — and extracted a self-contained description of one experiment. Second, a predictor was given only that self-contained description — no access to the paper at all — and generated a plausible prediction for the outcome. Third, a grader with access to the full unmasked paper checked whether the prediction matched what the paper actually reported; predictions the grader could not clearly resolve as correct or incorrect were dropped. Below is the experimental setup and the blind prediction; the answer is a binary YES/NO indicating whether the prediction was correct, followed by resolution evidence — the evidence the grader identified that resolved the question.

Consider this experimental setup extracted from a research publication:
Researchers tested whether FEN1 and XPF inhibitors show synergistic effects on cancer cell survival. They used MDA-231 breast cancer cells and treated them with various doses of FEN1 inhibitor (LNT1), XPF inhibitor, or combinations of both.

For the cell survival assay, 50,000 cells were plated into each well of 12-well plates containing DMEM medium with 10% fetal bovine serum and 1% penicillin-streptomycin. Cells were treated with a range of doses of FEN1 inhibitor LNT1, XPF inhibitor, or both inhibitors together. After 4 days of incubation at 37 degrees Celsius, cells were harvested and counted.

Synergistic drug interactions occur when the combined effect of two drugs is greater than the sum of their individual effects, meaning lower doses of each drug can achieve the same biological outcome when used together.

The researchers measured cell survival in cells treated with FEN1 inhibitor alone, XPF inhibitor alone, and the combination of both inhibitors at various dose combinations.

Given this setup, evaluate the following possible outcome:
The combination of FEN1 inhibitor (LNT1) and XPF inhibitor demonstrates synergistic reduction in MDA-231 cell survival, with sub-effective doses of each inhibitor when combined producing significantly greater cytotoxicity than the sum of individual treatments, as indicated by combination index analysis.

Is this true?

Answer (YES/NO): NO